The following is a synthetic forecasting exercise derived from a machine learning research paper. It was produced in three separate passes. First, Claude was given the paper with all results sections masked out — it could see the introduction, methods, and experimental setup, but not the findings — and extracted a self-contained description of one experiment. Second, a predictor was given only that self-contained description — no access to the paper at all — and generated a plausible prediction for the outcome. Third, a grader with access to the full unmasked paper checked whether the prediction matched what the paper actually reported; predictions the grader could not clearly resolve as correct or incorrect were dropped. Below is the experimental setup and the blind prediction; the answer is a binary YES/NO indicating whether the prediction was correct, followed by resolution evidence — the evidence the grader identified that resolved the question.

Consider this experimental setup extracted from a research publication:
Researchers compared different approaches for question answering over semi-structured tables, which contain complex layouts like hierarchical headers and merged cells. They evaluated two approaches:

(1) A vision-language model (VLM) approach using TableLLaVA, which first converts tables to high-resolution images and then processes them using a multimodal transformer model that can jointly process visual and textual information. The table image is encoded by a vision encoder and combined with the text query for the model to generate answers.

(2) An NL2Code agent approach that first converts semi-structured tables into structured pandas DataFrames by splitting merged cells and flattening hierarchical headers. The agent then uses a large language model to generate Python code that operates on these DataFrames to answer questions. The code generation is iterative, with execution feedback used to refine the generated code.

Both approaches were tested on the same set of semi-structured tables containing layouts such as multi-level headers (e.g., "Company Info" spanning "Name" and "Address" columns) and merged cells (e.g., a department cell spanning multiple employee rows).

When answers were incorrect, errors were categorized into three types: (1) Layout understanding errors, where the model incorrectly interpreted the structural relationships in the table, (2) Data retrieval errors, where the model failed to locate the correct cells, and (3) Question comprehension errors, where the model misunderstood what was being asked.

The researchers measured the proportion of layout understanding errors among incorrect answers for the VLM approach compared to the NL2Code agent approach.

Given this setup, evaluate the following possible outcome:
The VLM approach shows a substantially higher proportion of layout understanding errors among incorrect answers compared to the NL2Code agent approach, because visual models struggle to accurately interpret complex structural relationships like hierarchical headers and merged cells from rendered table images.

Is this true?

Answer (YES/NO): NO